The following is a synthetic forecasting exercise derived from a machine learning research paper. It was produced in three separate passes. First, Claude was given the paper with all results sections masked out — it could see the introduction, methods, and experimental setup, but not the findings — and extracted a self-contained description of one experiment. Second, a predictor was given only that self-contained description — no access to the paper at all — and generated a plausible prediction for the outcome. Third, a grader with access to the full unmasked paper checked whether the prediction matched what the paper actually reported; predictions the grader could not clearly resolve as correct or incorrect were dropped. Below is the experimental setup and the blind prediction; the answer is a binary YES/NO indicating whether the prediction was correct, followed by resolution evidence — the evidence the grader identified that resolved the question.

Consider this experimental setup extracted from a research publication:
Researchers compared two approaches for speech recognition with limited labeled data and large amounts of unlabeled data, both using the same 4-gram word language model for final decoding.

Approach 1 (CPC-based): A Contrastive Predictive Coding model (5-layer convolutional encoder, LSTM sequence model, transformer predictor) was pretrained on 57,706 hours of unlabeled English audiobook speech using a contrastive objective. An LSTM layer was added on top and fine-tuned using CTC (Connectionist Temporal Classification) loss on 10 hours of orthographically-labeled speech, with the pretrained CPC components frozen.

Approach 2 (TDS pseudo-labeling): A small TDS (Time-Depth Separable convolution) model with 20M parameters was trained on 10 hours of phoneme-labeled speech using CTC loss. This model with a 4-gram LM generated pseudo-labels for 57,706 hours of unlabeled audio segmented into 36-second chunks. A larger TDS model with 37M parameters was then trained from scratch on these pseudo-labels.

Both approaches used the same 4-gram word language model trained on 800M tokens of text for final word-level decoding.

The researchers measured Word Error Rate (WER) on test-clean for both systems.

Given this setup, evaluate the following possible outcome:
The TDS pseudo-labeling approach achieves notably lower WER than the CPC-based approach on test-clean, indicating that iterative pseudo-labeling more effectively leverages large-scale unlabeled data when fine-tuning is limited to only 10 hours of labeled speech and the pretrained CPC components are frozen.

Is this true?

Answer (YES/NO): YES